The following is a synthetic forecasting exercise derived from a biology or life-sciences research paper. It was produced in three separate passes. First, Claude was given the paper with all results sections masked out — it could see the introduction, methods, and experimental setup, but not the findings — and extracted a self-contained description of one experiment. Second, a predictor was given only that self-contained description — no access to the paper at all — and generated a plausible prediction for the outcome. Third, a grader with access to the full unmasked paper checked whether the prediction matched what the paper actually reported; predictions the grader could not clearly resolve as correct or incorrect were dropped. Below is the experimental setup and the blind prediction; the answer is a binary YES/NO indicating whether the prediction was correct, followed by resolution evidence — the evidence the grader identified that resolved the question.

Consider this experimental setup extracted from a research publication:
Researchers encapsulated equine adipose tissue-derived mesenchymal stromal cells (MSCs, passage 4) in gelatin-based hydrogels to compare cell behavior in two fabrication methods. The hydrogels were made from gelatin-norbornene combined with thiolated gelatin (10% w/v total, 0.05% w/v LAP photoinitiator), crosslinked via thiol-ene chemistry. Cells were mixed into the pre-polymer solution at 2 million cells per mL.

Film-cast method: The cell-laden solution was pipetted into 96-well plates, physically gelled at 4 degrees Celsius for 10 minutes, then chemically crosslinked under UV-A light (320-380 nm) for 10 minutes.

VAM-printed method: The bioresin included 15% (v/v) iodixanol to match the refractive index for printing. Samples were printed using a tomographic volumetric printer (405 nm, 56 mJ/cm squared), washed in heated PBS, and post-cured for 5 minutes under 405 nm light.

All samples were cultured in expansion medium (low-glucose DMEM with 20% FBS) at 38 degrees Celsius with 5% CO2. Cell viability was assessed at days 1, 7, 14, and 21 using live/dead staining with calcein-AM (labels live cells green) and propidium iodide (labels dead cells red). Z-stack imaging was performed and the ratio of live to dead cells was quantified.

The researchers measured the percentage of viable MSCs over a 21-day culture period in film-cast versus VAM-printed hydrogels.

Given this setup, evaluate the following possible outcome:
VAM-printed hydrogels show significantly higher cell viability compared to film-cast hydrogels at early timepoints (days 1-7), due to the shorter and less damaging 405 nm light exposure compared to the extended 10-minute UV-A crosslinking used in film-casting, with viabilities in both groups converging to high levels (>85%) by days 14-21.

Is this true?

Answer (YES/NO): NO